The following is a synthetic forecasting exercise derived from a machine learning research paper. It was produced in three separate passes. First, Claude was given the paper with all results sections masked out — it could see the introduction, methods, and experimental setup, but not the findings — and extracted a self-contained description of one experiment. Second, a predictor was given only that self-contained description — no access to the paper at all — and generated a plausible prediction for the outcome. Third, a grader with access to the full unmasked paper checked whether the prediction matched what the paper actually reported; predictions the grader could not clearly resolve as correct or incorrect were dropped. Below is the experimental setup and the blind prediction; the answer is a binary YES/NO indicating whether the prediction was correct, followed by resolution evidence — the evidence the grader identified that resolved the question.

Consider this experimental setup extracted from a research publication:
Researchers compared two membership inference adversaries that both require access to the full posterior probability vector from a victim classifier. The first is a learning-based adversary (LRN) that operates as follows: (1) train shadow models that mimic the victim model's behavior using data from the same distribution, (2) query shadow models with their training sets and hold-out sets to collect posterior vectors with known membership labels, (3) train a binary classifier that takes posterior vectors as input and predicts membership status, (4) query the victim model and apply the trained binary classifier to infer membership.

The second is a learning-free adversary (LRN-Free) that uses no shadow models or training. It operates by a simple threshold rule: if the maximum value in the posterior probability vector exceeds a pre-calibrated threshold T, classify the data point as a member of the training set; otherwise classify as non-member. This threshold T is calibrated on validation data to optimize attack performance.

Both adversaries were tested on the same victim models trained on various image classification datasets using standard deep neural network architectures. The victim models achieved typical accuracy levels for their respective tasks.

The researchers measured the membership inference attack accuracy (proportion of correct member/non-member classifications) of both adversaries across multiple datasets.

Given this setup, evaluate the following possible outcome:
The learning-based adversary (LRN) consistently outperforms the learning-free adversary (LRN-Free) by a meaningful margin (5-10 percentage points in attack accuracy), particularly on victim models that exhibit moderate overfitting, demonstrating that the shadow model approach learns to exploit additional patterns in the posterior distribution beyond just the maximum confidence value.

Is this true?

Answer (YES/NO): NO